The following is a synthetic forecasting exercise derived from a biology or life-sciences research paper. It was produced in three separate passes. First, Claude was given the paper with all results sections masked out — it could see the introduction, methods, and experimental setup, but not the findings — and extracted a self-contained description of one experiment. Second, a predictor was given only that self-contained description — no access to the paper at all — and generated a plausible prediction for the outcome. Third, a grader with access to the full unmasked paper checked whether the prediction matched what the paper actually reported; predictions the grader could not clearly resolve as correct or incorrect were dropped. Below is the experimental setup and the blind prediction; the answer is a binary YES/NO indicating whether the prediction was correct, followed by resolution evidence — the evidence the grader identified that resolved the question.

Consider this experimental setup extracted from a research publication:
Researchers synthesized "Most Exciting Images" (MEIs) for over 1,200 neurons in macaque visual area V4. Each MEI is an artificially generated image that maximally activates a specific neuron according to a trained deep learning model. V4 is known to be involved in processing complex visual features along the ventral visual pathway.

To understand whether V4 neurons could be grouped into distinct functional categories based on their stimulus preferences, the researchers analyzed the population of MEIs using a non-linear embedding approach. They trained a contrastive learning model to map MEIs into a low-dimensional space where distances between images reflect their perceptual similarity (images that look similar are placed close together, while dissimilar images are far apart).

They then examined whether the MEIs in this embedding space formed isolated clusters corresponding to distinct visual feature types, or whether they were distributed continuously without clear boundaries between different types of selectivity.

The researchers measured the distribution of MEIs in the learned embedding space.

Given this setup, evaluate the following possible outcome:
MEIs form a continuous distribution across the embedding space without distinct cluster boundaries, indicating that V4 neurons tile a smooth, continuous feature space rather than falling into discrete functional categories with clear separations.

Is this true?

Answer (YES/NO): NO